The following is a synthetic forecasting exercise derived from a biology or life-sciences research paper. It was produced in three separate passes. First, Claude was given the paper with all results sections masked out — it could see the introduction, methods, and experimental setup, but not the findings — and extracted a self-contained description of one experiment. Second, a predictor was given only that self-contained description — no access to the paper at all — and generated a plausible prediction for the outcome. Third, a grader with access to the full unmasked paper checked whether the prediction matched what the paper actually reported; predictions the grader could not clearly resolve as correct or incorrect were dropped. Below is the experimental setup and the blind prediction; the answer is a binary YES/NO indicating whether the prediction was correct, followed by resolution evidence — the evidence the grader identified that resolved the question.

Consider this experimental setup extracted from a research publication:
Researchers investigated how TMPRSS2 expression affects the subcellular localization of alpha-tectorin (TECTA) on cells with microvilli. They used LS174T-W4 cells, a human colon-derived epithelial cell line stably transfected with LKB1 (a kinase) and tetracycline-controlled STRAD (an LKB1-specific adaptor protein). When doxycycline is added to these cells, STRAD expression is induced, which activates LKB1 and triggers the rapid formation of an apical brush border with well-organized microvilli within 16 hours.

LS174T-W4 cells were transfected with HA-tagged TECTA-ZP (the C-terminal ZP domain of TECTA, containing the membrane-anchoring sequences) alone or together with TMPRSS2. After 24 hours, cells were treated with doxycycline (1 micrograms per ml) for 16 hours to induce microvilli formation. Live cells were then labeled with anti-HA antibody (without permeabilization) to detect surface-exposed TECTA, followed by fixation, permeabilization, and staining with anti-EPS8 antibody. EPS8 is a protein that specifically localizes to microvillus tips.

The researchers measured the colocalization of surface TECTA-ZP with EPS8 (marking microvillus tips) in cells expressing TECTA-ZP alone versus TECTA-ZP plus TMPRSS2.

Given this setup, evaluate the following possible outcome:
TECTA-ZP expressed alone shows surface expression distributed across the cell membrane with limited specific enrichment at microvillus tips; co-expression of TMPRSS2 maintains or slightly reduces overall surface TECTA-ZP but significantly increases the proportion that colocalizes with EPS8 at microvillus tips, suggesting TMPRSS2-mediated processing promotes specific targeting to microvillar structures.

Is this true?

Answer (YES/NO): YES